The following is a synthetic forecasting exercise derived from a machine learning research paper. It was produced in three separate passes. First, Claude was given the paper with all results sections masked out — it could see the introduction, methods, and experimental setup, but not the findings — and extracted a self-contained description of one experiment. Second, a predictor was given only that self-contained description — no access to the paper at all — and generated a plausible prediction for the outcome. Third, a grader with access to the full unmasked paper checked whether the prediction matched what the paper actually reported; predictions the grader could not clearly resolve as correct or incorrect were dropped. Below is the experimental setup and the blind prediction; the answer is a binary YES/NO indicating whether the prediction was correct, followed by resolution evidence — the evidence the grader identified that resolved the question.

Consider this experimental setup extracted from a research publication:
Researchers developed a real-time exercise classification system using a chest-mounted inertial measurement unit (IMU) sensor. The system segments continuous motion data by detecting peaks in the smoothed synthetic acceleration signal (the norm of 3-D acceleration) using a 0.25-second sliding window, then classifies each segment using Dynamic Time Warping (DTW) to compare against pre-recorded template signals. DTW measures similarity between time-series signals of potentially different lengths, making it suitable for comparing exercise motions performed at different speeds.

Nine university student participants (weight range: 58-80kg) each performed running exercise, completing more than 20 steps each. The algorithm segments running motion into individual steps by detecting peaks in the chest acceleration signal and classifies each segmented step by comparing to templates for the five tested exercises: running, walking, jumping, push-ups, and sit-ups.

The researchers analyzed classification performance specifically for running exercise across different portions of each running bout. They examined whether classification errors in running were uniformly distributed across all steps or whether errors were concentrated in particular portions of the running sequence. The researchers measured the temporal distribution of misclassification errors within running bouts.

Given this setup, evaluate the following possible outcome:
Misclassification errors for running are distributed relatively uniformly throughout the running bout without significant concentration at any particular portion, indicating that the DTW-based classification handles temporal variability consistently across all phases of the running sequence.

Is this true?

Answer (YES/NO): NO